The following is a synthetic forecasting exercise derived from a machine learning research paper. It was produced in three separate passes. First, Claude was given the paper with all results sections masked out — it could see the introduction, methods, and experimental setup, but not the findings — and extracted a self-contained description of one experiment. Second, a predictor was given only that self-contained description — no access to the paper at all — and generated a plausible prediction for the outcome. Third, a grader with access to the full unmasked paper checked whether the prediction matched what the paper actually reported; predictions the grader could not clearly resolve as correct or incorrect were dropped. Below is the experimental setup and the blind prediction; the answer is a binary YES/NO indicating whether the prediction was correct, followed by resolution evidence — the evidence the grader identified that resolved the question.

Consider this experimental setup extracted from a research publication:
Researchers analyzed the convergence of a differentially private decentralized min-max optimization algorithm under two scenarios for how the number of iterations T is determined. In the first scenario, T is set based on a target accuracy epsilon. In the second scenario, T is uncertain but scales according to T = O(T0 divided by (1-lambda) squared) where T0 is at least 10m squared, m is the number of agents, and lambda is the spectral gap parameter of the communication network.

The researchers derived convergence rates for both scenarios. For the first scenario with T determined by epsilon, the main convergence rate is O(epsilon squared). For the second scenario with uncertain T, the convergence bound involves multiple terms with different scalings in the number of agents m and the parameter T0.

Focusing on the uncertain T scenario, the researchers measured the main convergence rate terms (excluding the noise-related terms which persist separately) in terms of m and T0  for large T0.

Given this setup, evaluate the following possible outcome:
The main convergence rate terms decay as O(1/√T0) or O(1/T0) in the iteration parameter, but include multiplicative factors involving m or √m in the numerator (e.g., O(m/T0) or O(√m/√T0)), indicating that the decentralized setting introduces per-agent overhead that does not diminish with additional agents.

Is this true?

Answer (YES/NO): NO